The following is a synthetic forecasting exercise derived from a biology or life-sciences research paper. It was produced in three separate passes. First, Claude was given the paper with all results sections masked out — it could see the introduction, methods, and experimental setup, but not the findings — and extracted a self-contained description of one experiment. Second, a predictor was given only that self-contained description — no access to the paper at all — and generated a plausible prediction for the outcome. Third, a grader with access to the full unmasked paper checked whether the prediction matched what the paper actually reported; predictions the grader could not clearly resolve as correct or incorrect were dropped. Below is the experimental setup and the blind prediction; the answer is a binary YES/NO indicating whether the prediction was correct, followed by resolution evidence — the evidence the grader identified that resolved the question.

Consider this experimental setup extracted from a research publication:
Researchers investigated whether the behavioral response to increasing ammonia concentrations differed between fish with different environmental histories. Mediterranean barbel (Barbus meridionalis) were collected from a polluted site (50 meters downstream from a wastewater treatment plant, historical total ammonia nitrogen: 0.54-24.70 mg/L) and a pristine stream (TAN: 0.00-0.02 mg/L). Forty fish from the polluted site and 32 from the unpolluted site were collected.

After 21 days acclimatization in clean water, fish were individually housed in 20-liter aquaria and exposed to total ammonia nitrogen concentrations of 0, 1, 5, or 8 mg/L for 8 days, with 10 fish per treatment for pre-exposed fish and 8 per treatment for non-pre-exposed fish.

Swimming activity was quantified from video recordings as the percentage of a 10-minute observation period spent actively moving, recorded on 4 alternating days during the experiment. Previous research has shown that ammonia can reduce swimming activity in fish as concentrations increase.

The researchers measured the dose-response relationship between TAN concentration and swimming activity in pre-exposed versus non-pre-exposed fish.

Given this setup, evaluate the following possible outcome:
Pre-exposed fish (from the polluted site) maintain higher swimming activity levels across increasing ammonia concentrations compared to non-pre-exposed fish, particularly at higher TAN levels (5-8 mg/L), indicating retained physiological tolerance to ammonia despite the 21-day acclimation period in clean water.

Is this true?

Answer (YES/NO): NO